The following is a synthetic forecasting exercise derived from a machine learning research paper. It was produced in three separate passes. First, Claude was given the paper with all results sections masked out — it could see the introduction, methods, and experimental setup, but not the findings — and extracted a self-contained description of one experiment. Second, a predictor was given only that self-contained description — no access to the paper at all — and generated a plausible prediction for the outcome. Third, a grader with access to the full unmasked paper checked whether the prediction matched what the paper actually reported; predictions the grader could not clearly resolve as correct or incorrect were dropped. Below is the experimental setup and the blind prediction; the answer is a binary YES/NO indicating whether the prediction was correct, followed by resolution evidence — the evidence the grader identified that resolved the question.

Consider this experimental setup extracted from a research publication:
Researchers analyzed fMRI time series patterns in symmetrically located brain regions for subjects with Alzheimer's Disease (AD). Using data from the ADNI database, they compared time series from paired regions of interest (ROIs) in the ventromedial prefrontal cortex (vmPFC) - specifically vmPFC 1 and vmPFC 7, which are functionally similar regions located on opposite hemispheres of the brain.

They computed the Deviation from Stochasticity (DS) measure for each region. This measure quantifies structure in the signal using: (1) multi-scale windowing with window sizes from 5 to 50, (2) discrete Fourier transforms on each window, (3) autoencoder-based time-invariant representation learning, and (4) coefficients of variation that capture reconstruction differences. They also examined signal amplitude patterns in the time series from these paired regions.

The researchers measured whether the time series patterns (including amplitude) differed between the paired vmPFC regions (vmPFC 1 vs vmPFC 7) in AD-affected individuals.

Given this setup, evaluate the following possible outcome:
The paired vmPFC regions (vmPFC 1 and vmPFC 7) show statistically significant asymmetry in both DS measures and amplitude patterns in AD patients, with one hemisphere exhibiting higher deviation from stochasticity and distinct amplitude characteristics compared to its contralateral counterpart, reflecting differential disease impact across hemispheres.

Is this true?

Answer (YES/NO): NO